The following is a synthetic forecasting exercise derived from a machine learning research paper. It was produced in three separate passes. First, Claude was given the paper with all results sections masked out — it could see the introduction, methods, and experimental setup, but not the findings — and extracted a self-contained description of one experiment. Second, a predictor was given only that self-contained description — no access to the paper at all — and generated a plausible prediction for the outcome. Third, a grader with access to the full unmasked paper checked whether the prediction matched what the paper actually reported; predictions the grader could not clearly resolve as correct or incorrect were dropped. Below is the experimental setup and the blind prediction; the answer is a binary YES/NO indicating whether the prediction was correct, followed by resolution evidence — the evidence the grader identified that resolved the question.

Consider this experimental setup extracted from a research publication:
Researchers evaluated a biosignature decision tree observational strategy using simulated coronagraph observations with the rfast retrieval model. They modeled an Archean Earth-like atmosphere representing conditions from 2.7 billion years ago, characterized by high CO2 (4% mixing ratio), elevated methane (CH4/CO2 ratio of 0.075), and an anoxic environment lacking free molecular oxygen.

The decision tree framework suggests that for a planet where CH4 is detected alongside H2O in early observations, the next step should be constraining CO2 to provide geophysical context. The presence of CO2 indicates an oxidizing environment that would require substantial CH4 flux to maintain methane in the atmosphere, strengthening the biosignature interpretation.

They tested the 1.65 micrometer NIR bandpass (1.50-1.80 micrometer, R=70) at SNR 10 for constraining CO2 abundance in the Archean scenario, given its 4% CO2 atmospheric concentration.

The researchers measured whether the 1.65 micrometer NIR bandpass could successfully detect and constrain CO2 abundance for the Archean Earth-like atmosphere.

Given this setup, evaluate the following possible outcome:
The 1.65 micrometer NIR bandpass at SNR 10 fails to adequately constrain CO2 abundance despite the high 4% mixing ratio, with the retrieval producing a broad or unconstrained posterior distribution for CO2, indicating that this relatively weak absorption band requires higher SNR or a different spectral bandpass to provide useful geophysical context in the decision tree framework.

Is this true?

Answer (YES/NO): YES